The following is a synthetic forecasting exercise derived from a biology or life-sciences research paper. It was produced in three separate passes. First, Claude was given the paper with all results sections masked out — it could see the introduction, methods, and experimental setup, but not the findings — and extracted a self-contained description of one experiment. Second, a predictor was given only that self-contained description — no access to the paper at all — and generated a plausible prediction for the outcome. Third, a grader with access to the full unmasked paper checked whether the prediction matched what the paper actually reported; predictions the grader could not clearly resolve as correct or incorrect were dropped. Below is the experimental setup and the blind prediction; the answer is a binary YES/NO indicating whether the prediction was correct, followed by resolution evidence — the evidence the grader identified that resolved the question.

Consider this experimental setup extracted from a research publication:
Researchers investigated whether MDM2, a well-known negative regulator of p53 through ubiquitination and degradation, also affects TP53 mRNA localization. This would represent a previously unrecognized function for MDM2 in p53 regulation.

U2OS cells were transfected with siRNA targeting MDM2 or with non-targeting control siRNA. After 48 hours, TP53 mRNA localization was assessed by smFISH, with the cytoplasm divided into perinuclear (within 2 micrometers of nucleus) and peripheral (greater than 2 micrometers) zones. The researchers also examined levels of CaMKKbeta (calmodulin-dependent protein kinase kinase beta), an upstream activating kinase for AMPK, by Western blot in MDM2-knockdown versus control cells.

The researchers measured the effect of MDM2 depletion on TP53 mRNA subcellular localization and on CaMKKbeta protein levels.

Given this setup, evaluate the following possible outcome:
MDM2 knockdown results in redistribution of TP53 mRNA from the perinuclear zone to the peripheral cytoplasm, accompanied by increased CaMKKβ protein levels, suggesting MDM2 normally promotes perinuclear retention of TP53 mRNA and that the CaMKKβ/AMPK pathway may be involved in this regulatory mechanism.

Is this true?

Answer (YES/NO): NO